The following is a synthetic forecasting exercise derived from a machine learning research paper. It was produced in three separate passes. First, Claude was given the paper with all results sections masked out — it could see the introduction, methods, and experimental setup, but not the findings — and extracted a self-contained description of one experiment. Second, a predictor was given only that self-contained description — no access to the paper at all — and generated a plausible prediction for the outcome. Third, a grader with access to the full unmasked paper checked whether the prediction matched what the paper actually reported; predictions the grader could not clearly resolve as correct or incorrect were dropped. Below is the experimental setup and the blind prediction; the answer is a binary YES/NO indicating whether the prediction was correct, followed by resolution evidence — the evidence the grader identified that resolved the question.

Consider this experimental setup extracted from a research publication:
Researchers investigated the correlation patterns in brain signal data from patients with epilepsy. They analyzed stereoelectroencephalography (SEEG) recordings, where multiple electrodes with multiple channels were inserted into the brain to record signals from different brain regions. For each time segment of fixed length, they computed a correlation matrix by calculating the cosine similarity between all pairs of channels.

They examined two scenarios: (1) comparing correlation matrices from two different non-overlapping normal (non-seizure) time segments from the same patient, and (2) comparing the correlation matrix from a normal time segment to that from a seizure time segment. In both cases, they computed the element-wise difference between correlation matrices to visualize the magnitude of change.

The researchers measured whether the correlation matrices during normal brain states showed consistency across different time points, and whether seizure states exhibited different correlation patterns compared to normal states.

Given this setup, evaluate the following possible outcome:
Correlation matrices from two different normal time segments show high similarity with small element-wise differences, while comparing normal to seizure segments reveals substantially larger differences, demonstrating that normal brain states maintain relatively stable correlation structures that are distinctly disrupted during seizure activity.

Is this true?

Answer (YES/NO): YES